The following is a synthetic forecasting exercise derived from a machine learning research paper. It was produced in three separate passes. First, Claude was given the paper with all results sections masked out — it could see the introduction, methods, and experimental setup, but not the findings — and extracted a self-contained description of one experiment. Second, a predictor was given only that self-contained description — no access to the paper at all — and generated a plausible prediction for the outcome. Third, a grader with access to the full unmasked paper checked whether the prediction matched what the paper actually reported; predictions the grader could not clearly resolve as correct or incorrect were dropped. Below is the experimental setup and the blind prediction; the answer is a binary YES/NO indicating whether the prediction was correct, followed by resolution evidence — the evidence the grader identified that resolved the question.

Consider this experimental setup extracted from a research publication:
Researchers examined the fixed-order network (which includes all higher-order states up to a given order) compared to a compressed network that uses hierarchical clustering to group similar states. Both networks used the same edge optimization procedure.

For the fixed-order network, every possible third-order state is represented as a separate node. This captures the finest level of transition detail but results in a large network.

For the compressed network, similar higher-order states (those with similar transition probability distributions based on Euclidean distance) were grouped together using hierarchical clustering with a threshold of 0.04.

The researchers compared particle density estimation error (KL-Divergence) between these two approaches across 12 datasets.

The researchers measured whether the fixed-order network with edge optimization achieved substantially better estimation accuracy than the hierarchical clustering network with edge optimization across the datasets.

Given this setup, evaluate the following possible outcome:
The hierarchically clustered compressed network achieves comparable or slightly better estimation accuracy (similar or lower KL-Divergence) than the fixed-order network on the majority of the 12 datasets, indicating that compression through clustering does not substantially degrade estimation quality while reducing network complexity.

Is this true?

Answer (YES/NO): NO